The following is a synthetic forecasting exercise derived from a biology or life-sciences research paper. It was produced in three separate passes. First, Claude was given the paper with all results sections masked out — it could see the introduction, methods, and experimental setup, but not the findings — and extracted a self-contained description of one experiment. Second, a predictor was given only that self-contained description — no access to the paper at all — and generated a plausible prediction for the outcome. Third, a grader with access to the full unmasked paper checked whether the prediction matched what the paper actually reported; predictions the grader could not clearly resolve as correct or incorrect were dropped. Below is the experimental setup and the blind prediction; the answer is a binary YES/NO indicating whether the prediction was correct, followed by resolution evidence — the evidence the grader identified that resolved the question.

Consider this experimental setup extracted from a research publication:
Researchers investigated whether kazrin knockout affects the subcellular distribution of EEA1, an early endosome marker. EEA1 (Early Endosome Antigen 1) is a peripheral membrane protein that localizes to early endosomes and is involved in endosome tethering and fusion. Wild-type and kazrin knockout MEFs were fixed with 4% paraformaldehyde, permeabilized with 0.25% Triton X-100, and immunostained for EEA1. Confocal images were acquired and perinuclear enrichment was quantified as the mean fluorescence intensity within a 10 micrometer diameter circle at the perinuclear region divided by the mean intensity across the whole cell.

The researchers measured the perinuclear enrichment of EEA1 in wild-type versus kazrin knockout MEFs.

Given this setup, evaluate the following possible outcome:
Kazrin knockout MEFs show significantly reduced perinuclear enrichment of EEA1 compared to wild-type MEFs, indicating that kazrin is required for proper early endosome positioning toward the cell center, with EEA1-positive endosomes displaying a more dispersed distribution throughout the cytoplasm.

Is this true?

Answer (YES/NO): YES